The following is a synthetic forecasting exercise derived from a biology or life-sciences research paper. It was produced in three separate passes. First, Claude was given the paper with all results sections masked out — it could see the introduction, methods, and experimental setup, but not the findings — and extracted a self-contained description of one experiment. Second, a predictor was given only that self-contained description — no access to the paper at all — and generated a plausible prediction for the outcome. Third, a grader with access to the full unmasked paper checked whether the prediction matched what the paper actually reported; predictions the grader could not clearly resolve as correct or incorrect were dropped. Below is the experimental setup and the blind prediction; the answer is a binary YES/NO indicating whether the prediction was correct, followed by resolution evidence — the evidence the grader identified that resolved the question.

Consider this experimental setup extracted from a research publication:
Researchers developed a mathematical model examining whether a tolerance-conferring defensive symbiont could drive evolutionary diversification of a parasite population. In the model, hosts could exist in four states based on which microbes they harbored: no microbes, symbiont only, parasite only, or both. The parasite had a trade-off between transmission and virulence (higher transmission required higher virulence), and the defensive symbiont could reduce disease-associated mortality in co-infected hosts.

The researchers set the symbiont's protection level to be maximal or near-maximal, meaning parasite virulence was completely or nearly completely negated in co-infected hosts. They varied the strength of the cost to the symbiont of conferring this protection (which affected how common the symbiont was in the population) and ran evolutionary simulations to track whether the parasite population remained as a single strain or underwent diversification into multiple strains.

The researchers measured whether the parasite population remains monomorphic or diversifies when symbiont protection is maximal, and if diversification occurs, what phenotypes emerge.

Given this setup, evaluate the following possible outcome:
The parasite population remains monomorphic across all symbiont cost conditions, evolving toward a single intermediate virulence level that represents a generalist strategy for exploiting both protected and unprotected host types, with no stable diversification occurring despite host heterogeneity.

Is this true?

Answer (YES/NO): NO